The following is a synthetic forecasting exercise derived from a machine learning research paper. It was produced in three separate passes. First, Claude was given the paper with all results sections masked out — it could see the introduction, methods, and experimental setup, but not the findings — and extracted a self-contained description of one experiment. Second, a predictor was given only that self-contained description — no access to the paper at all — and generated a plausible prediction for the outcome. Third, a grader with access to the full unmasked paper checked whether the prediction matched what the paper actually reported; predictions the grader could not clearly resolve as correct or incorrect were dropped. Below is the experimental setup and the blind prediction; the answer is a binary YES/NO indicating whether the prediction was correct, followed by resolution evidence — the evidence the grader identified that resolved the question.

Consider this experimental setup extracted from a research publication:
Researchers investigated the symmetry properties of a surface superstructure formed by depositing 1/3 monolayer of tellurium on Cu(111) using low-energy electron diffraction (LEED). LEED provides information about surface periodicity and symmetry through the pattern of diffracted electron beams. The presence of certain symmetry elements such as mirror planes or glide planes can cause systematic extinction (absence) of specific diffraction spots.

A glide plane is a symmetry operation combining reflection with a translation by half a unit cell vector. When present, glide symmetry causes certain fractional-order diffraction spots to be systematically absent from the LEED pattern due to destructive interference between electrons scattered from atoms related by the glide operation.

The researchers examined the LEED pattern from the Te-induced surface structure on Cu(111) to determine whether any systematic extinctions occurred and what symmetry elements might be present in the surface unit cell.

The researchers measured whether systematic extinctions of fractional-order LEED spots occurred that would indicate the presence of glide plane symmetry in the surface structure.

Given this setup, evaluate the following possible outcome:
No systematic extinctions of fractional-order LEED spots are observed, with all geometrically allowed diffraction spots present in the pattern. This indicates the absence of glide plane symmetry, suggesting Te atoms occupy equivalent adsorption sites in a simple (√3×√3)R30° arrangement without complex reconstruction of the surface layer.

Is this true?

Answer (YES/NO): NO